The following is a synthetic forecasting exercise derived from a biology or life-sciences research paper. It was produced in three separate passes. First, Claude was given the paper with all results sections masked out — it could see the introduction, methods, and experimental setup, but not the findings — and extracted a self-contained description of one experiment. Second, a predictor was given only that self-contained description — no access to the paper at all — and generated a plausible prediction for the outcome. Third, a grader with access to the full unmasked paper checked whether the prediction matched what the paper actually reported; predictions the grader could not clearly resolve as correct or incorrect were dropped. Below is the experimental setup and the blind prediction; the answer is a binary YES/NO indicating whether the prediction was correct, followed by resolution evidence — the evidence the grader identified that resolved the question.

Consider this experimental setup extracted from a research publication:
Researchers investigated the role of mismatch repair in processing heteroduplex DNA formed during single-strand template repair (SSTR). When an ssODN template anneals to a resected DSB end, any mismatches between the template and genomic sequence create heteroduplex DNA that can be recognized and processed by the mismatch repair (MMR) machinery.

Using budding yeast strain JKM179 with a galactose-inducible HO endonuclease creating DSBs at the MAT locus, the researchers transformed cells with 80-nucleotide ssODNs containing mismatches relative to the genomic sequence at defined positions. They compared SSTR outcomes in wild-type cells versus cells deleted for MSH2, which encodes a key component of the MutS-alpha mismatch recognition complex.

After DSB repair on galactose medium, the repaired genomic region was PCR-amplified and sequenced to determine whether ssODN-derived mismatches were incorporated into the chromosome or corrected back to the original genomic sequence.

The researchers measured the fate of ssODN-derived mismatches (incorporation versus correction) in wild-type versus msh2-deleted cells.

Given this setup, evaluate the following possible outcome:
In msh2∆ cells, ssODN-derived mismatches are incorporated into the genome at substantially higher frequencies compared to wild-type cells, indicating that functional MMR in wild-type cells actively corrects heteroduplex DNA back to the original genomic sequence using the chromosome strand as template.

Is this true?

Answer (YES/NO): NO